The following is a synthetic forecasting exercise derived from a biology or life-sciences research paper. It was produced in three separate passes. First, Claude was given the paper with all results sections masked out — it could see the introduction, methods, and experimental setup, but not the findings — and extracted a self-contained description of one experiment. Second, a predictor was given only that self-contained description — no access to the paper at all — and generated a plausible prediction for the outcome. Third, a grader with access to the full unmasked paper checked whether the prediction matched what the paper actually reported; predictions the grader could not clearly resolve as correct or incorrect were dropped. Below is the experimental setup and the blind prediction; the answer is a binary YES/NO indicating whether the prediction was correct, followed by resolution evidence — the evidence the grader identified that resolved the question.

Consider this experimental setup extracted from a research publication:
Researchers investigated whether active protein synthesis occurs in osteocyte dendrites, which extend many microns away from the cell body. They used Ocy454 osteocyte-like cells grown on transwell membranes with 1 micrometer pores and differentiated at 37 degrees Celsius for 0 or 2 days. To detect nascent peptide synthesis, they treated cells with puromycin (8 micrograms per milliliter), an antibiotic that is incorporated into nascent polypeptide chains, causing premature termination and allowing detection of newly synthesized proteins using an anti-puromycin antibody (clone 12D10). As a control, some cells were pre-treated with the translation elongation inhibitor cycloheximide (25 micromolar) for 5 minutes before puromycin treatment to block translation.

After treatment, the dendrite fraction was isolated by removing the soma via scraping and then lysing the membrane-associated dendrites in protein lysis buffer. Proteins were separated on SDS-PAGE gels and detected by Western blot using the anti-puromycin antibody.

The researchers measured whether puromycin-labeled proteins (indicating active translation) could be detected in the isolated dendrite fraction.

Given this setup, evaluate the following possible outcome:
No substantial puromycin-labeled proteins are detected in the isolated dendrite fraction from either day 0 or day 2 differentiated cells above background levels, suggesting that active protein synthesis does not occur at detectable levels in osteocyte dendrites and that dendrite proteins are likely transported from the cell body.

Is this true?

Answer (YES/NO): NO